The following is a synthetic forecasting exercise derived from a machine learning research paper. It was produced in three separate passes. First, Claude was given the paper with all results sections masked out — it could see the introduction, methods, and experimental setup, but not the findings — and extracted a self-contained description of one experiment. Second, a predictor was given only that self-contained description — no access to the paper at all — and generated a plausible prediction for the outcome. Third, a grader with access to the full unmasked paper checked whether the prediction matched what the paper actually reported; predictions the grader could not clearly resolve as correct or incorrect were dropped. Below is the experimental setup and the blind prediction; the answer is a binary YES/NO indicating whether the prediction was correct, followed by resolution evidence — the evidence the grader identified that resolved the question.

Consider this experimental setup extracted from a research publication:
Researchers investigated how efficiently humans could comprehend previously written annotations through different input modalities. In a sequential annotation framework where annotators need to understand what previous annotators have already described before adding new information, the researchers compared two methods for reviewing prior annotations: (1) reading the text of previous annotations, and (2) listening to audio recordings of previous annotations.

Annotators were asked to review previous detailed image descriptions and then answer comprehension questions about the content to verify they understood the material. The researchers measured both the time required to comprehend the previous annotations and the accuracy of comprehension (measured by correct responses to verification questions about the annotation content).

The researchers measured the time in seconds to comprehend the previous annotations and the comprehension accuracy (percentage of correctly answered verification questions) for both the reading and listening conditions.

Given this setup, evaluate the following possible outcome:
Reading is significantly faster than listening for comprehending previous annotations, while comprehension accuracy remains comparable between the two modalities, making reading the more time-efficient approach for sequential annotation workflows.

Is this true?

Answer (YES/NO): NO